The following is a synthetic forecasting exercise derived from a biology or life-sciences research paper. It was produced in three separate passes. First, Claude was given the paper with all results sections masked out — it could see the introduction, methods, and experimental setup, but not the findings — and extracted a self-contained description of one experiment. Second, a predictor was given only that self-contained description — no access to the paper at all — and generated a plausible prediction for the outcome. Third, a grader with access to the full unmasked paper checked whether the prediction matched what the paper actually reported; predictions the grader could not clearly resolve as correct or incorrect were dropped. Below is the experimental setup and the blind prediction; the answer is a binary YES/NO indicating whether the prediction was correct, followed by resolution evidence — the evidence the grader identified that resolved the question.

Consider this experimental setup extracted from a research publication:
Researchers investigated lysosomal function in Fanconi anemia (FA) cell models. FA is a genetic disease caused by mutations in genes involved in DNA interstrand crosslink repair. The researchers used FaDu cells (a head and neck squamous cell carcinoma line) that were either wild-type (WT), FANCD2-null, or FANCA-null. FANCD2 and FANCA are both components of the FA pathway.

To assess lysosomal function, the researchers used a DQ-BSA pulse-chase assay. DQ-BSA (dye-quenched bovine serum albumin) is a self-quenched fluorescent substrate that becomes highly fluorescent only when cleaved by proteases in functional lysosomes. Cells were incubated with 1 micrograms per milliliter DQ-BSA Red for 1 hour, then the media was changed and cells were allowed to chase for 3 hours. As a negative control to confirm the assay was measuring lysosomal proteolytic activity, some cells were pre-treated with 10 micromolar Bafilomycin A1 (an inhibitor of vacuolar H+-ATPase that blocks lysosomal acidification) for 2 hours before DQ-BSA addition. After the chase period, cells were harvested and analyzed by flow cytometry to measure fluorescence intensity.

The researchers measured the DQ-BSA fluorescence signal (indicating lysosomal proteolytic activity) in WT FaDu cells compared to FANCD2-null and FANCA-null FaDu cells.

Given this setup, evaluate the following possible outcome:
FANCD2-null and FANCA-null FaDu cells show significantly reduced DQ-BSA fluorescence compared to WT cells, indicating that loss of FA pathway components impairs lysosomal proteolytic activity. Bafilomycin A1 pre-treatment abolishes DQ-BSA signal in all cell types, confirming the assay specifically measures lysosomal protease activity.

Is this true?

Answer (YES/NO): NO